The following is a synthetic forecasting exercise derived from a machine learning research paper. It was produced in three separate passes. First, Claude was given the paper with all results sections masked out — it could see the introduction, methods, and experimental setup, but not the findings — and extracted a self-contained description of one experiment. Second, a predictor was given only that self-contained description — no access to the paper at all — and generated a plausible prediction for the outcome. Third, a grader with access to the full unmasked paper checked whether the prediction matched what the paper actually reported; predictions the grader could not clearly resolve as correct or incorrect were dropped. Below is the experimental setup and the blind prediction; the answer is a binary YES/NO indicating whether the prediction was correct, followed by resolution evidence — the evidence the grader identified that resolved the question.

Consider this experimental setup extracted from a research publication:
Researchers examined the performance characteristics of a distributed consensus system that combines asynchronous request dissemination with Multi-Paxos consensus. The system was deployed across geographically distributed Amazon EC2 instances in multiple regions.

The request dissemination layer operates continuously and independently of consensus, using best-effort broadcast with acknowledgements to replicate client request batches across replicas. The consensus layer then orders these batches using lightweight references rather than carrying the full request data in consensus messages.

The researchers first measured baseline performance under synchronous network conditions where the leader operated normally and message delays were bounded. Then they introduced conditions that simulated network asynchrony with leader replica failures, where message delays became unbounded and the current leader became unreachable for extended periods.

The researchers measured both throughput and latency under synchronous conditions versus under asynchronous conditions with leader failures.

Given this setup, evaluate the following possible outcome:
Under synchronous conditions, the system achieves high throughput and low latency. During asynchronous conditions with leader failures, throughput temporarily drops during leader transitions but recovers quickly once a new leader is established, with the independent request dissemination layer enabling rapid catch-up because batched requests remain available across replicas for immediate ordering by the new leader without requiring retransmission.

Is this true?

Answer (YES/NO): YES